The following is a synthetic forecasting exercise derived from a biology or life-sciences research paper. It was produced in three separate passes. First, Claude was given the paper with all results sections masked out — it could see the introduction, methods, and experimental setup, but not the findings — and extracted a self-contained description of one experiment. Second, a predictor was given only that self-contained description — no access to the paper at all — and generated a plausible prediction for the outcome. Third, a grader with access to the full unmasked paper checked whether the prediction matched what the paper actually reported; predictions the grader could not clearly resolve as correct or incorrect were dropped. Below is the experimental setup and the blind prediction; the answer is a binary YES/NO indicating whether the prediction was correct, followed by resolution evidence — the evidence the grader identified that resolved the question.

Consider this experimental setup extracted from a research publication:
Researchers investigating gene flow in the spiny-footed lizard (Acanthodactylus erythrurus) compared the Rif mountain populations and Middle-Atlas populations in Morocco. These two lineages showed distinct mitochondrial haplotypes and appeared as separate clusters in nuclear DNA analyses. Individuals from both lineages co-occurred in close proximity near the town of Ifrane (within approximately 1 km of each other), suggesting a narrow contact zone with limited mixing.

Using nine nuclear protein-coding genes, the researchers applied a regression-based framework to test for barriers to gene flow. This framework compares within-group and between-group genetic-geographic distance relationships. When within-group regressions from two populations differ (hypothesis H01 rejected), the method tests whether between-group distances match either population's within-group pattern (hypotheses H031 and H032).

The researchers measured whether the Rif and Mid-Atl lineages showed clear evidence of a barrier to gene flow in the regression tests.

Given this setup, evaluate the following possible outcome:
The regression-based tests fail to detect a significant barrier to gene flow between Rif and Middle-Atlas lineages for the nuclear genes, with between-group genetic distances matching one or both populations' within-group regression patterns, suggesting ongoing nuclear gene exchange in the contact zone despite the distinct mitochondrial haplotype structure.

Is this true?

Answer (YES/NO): NO